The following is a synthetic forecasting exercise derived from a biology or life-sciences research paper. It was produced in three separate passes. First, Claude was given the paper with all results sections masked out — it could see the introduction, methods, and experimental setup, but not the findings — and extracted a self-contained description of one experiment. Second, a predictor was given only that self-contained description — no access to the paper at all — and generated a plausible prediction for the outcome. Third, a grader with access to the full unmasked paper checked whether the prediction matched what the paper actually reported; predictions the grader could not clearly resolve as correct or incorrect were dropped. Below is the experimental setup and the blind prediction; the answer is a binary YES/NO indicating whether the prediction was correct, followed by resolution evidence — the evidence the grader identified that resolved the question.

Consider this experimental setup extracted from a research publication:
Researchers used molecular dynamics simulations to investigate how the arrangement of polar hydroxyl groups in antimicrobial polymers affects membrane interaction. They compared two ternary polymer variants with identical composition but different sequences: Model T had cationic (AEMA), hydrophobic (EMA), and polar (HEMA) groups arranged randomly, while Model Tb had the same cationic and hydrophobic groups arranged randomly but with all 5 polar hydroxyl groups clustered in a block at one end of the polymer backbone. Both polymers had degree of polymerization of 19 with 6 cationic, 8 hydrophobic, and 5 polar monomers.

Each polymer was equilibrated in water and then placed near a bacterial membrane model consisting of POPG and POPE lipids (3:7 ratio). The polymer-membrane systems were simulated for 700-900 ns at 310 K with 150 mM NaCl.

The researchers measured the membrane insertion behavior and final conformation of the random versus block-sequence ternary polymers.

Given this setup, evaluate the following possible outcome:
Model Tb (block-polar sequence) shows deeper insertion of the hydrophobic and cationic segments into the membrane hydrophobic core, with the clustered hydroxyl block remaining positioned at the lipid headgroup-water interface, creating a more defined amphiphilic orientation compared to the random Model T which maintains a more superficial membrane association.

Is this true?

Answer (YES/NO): NO